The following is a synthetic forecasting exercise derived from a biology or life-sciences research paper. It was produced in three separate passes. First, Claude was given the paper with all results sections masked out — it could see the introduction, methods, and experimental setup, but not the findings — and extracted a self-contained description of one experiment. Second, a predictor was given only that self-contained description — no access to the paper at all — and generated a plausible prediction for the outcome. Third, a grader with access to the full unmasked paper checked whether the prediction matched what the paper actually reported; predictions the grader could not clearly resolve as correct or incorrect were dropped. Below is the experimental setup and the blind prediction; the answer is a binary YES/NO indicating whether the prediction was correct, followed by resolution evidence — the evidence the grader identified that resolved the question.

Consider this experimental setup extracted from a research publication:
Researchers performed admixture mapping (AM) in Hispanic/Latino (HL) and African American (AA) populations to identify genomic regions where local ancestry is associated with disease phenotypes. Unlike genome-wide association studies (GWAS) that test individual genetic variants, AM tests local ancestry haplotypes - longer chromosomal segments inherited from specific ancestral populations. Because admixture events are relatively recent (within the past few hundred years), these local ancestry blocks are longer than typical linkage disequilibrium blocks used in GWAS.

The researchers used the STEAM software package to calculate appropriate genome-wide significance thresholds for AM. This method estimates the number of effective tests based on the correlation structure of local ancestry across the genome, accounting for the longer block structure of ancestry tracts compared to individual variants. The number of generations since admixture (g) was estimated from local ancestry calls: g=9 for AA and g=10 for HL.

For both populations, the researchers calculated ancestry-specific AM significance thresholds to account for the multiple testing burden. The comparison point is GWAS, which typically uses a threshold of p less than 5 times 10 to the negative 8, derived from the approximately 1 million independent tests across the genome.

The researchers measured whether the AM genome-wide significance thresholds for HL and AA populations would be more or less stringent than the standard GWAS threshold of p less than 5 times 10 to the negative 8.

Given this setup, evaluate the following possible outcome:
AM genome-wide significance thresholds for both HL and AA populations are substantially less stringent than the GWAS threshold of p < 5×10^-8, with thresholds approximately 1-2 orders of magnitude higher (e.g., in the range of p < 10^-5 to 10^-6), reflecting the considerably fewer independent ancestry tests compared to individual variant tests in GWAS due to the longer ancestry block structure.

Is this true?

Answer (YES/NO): YES